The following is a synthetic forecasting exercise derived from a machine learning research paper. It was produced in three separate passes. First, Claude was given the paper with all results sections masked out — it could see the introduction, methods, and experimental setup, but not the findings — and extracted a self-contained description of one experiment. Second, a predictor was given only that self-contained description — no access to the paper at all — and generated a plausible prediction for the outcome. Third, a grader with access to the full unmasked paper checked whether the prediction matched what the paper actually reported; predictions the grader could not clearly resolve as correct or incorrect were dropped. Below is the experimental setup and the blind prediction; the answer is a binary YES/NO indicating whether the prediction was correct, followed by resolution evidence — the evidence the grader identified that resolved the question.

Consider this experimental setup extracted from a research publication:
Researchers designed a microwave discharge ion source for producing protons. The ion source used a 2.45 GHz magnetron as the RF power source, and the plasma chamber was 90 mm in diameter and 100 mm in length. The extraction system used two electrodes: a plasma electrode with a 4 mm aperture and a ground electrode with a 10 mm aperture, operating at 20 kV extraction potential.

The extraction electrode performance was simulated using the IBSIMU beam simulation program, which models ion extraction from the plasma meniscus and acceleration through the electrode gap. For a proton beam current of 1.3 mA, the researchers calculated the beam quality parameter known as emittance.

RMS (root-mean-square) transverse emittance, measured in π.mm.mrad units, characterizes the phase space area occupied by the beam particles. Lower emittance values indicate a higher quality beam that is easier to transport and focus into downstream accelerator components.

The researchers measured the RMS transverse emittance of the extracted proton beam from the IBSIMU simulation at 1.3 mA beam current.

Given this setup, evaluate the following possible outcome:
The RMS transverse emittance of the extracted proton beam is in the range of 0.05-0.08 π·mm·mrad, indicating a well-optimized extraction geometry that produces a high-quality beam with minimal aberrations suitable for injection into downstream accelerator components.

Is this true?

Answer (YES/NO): NO